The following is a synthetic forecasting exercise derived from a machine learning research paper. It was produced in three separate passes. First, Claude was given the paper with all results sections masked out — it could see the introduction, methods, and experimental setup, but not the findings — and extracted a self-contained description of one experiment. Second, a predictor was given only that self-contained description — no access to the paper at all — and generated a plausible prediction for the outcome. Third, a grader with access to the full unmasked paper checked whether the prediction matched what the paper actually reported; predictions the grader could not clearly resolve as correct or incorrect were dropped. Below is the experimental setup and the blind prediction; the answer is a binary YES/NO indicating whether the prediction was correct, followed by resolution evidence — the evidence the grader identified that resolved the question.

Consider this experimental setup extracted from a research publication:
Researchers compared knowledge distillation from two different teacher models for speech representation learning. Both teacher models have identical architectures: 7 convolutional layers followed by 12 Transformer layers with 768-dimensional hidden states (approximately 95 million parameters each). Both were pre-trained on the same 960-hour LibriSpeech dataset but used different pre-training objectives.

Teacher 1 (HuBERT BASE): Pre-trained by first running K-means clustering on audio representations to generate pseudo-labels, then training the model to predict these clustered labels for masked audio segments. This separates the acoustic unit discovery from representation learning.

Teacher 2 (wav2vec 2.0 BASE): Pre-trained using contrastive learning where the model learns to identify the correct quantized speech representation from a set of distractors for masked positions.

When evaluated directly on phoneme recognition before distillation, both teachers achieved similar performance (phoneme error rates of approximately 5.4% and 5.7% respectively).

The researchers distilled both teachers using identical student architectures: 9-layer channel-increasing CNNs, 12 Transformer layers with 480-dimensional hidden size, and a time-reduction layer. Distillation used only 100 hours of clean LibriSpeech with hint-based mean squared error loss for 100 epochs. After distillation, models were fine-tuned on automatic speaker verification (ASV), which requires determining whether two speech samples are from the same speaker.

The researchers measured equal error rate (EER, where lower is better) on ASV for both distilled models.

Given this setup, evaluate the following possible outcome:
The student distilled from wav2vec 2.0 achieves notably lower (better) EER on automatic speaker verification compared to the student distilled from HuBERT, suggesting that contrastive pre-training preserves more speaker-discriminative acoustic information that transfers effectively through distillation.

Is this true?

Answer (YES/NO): YES